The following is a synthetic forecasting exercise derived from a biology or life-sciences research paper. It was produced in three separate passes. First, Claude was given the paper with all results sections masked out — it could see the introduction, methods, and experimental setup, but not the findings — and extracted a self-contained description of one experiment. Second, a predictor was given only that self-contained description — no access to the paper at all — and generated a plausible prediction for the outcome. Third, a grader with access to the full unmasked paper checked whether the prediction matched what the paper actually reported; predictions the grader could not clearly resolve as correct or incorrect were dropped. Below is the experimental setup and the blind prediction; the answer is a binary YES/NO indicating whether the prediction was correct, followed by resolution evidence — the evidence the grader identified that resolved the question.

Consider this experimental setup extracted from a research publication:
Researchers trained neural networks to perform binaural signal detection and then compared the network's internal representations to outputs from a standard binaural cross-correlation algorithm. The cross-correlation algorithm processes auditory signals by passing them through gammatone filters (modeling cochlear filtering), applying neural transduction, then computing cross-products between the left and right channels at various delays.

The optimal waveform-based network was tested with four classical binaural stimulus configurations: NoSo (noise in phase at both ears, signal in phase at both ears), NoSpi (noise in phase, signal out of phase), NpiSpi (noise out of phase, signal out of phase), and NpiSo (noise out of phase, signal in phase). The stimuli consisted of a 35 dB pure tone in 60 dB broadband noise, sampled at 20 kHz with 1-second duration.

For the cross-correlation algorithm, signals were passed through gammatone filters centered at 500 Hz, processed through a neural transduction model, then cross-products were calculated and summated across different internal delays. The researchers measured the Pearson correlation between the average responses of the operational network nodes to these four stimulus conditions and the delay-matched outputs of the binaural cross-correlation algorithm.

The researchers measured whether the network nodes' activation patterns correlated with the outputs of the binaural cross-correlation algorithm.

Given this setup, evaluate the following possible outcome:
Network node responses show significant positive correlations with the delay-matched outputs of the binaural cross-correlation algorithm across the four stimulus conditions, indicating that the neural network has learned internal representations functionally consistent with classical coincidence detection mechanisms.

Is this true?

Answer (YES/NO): YES